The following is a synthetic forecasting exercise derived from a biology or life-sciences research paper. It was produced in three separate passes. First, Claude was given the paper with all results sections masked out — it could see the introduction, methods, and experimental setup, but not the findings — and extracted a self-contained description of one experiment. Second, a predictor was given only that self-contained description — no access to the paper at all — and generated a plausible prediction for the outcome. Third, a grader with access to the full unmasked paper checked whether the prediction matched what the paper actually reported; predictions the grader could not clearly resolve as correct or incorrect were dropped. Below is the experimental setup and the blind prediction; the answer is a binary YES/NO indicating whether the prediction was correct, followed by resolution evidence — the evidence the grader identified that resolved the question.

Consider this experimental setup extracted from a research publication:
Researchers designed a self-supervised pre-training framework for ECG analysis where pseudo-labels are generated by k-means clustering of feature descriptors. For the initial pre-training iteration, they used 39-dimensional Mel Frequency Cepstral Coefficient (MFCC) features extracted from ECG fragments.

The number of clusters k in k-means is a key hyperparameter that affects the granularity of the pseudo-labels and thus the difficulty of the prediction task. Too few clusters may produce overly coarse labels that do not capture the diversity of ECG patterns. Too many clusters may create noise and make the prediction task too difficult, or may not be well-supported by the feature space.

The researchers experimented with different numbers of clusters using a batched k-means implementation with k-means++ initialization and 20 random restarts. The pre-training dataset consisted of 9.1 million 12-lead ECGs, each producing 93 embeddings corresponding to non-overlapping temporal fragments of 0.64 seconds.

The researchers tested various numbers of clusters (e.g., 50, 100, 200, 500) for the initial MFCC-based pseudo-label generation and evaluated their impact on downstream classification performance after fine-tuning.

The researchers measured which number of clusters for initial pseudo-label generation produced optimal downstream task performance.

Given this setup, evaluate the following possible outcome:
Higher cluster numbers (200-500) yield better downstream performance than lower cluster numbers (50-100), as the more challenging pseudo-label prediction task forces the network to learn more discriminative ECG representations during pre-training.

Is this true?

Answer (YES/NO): NO